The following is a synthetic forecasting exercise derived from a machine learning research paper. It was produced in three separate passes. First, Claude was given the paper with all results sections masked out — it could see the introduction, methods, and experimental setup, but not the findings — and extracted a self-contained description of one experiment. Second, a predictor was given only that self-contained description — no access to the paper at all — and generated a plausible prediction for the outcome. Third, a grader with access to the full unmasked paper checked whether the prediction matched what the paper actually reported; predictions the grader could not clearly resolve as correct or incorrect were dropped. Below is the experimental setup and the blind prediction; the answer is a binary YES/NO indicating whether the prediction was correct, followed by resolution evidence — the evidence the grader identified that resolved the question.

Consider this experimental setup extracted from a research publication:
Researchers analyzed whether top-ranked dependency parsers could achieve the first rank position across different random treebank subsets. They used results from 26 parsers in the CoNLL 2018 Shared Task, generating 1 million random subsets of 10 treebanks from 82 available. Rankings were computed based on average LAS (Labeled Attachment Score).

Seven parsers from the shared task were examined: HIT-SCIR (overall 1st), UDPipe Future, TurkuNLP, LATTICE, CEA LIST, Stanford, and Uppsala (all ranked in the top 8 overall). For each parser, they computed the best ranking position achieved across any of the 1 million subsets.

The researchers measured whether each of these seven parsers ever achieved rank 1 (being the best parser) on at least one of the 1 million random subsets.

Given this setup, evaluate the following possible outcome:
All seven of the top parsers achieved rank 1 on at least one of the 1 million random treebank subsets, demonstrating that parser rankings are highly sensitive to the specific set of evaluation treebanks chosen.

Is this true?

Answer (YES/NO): YES